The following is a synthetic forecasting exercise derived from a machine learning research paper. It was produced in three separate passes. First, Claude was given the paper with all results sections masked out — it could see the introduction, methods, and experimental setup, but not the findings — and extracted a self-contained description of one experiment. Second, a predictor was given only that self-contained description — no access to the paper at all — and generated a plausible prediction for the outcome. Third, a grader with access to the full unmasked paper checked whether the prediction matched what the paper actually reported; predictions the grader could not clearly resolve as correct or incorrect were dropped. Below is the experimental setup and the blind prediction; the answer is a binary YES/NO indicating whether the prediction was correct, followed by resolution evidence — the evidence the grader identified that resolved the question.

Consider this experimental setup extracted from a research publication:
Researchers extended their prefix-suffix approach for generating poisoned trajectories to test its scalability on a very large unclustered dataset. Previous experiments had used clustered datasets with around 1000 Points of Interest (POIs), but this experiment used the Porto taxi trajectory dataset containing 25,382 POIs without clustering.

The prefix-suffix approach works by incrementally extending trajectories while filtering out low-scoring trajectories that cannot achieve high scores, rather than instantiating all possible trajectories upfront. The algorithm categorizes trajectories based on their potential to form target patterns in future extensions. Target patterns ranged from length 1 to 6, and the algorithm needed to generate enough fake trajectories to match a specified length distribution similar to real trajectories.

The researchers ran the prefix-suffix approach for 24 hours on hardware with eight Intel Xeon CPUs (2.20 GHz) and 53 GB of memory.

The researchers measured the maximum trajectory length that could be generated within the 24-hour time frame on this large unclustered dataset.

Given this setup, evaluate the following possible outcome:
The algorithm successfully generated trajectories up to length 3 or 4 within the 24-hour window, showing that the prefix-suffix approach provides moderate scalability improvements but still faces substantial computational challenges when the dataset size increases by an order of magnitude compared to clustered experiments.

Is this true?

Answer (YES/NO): NO